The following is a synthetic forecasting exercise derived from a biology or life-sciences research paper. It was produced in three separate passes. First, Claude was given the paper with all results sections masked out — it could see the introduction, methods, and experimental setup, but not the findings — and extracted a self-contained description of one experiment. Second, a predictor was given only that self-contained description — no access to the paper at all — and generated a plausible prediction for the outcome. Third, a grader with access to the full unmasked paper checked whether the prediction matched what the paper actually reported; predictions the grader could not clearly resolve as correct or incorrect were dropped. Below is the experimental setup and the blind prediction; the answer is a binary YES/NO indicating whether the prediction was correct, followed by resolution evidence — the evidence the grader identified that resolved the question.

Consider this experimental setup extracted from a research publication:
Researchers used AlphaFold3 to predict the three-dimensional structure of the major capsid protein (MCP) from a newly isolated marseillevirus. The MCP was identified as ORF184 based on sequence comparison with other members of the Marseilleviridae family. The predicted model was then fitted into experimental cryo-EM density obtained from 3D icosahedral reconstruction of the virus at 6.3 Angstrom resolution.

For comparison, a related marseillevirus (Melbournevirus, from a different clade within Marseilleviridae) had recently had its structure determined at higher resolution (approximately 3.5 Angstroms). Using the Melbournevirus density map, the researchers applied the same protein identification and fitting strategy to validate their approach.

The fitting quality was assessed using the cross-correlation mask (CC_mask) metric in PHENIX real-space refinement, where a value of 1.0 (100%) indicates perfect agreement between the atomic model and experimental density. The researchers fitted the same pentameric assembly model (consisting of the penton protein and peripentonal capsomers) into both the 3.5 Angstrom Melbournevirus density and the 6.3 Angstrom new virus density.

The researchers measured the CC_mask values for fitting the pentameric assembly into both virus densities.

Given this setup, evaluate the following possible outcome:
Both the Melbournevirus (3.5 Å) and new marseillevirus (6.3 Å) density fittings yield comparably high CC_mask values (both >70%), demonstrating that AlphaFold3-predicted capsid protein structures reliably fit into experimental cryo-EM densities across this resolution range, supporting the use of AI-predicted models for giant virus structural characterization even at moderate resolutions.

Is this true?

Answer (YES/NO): NO